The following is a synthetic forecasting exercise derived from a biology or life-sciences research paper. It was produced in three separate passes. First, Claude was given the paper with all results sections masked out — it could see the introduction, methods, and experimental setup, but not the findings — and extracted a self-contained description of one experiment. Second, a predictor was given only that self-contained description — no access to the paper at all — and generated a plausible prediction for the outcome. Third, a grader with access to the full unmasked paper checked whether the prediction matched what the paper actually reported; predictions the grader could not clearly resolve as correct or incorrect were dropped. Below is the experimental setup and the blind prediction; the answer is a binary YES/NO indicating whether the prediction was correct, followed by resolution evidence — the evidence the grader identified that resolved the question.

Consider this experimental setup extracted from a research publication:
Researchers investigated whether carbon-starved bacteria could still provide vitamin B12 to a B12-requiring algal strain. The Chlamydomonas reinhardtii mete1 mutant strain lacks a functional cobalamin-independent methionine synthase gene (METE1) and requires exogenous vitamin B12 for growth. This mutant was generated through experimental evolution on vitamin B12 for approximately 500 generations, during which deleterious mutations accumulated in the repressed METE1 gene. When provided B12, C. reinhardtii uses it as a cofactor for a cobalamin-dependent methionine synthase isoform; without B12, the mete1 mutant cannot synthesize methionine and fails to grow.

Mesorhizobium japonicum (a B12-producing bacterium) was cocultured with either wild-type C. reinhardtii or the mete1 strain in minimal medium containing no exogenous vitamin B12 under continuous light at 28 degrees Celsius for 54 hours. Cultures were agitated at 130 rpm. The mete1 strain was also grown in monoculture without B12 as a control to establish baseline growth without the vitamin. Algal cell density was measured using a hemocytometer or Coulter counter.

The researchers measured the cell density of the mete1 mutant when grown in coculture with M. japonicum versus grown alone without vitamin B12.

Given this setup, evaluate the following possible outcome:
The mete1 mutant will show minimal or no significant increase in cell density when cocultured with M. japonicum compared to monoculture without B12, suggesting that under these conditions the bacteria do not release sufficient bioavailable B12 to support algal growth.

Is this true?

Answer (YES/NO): NO